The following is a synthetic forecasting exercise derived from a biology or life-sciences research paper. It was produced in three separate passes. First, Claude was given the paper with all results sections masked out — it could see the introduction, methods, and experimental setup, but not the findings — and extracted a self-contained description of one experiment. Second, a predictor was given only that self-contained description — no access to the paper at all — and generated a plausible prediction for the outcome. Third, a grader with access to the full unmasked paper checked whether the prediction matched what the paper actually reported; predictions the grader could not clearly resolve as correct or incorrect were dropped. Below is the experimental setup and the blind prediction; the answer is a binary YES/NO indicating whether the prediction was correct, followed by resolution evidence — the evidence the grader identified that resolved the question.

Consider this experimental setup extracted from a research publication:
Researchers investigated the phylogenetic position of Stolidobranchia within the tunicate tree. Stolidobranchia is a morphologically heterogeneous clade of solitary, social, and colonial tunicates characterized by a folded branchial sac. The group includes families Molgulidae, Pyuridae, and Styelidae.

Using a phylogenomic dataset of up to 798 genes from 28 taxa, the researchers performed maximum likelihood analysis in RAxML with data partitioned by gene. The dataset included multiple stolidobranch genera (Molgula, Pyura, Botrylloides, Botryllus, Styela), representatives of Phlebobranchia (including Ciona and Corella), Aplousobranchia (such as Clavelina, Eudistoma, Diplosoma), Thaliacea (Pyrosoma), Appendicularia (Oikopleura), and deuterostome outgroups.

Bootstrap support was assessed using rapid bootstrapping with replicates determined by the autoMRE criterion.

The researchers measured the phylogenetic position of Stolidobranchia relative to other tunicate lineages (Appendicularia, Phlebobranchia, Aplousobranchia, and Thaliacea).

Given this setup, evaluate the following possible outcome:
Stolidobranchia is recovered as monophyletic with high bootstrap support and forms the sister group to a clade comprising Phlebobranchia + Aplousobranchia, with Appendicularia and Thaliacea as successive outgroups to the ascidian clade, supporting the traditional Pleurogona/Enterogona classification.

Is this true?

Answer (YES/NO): NO